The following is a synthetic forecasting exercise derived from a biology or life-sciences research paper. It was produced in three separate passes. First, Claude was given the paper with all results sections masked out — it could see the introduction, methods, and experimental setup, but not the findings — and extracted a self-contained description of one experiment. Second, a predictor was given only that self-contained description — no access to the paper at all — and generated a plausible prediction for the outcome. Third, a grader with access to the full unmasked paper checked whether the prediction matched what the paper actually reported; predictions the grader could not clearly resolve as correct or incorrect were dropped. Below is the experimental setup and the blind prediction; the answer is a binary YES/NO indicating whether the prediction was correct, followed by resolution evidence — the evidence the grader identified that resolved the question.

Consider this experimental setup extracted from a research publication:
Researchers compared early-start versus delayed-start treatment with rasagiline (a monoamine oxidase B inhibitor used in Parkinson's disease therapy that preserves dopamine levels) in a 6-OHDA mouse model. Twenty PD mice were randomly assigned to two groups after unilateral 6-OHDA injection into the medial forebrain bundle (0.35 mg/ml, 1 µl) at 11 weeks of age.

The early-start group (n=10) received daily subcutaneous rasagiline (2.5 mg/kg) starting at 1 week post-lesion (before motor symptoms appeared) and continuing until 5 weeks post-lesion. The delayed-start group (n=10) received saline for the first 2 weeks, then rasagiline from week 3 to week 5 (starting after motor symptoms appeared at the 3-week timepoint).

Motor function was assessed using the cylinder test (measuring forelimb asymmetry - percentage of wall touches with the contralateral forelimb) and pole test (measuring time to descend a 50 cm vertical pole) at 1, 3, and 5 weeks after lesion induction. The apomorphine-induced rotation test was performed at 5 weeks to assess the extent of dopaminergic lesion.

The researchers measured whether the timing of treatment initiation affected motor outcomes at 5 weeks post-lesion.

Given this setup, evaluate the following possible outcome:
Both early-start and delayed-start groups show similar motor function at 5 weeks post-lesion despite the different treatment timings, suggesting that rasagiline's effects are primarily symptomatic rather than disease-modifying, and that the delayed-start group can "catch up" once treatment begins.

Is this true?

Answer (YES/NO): NO